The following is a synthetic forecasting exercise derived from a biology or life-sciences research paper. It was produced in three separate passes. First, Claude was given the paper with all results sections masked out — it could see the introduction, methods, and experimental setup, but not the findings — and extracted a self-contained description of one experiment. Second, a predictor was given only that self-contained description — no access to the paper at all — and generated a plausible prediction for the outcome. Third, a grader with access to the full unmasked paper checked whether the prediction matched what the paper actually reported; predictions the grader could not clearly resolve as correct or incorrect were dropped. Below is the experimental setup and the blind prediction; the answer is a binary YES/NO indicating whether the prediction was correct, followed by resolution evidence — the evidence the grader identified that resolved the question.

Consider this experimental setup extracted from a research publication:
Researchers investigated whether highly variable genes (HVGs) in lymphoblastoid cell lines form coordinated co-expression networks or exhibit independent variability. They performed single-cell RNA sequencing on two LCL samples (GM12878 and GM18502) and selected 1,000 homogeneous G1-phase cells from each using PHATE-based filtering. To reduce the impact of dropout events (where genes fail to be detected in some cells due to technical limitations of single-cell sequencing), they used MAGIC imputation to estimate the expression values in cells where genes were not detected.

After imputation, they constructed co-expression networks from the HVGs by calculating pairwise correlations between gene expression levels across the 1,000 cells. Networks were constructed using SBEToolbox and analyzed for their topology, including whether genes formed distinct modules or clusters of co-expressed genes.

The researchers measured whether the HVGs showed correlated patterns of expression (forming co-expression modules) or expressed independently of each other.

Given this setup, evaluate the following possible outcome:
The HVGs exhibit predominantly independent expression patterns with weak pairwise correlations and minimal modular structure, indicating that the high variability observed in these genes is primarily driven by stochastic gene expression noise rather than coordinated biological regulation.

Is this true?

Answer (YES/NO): NO